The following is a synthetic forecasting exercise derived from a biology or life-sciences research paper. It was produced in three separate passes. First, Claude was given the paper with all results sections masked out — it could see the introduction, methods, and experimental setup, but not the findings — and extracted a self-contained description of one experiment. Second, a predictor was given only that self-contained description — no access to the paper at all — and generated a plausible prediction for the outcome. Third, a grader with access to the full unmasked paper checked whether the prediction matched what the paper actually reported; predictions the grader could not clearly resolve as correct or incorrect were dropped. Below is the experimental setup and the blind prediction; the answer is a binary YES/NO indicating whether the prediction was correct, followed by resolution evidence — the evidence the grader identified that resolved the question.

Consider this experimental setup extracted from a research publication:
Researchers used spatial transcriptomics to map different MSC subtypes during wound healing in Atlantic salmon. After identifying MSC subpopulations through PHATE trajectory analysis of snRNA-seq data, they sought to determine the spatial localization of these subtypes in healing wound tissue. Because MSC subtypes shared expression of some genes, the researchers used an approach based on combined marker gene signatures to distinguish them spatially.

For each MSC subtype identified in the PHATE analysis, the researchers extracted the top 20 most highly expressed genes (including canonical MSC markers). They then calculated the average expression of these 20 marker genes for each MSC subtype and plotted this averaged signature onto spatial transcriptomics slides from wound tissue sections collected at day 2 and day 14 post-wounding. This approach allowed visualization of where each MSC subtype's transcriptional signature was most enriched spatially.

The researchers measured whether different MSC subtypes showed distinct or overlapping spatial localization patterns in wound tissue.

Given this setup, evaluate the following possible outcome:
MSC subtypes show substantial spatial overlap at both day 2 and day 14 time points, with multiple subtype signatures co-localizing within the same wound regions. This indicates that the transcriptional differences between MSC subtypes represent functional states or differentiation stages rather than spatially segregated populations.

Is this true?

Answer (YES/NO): NO